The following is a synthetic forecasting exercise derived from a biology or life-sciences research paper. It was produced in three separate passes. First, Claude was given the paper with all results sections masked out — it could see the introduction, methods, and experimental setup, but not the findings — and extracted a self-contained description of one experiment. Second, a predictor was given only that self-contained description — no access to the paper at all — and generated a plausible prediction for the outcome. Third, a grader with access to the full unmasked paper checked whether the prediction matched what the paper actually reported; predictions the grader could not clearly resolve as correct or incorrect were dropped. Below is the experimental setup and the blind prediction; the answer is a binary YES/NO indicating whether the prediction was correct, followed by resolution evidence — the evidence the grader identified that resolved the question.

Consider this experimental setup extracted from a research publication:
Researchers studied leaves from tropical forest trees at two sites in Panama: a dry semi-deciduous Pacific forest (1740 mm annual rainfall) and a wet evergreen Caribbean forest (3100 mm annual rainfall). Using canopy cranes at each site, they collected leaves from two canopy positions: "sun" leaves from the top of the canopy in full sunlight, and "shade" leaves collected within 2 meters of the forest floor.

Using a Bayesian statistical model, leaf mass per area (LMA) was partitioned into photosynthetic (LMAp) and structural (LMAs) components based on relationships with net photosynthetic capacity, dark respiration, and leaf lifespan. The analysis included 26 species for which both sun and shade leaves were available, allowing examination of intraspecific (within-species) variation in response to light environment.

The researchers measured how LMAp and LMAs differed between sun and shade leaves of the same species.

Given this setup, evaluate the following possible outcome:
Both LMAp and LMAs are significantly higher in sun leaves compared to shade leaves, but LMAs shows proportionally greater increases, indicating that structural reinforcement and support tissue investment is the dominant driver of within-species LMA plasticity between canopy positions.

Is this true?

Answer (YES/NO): NO